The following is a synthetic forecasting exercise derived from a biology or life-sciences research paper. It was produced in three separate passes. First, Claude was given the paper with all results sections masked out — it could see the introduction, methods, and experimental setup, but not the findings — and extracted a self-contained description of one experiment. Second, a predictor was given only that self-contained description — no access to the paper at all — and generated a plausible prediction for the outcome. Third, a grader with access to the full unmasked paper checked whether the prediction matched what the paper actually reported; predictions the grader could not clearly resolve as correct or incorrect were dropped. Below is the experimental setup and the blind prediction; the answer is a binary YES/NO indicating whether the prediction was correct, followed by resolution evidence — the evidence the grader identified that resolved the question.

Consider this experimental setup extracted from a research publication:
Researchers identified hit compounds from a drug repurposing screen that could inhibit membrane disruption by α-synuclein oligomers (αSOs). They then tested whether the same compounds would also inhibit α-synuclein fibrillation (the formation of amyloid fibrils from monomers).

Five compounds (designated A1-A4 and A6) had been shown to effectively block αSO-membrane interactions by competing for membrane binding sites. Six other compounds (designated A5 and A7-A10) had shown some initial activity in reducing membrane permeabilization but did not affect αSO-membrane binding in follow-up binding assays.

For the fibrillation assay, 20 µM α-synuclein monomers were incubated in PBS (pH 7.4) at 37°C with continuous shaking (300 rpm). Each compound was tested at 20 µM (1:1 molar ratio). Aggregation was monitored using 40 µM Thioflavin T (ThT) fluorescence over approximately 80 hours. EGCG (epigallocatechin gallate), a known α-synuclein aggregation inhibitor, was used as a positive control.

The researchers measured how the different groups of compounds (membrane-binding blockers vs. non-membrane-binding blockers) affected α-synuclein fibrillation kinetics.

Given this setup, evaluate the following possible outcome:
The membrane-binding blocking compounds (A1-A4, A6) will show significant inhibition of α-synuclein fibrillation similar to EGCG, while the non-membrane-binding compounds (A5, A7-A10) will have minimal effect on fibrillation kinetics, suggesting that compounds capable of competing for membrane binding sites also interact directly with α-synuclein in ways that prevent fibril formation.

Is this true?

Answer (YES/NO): NO